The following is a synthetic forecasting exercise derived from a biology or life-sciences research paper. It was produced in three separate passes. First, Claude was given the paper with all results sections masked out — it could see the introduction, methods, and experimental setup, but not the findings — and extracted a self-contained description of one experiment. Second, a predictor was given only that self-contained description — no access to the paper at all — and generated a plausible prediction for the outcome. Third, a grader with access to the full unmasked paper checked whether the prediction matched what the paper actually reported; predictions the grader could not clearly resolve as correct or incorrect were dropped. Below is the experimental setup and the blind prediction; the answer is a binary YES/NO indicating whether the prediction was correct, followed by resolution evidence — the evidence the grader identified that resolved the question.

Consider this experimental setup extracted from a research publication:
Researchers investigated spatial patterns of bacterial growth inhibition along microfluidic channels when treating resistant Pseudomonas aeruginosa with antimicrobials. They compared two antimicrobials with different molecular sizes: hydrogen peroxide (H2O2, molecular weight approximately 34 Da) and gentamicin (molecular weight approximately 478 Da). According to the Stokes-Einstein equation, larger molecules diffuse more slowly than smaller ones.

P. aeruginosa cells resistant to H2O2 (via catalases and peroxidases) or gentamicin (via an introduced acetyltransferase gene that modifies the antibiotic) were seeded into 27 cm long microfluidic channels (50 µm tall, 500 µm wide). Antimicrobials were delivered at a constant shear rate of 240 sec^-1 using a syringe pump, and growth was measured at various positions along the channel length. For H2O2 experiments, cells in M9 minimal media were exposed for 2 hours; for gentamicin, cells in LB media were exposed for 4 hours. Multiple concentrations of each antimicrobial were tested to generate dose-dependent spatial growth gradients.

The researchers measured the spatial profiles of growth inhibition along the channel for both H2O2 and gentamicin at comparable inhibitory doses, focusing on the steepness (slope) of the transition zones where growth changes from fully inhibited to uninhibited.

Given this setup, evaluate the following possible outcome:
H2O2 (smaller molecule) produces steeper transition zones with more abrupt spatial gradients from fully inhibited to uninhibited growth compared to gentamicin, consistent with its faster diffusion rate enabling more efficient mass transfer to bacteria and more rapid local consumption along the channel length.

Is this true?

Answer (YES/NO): YES